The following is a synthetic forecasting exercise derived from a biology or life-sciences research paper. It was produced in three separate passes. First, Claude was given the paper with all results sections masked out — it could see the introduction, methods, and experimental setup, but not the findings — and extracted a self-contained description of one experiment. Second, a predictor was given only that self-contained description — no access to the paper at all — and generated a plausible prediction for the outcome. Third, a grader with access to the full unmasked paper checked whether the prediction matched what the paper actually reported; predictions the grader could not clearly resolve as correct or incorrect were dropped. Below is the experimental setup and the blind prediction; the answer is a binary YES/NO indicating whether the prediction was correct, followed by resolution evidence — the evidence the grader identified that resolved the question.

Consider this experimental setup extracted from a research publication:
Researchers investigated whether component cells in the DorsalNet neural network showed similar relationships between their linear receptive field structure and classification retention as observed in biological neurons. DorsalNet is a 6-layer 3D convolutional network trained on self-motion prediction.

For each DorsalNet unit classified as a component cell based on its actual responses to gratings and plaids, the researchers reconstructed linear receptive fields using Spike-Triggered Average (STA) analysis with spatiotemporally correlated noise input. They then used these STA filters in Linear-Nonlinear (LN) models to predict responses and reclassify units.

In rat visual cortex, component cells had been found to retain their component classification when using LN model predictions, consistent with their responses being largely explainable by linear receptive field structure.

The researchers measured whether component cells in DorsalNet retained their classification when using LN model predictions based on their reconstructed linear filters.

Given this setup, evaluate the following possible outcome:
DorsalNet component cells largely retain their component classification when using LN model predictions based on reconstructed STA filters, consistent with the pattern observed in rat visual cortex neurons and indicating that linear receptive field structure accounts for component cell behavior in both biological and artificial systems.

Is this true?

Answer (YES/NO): YES